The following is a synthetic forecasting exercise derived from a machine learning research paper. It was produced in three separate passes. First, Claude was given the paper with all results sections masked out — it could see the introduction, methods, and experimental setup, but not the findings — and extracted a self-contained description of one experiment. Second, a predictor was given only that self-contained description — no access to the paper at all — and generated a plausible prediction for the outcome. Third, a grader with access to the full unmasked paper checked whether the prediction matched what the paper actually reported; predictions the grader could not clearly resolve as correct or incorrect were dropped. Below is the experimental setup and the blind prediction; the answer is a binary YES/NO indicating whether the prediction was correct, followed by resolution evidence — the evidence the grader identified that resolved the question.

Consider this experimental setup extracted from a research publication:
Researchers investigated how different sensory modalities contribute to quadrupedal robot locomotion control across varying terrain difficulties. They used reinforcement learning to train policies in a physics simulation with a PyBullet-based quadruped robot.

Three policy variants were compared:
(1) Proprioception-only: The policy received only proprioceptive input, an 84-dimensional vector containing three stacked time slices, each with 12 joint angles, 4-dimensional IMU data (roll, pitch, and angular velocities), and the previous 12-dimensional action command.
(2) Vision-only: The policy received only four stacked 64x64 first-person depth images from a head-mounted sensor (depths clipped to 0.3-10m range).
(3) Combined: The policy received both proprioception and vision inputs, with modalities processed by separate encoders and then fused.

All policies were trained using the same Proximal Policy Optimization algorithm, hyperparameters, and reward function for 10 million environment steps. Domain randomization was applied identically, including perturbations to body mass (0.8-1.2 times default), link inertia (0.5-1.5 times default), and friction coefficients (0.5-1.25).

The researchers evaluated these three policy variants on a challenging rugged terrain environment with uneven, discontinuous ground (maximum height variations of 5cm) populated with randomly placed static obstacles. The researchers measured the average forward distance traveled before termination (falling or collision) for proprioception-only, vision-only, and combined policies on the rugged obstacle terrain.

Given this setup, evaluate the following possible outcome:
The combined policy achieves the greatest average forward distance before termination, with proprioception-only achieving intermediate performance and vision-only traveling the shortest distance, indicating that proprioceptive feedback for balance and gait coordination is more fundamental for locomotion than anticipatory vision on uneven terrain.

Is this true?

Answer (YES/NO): YES